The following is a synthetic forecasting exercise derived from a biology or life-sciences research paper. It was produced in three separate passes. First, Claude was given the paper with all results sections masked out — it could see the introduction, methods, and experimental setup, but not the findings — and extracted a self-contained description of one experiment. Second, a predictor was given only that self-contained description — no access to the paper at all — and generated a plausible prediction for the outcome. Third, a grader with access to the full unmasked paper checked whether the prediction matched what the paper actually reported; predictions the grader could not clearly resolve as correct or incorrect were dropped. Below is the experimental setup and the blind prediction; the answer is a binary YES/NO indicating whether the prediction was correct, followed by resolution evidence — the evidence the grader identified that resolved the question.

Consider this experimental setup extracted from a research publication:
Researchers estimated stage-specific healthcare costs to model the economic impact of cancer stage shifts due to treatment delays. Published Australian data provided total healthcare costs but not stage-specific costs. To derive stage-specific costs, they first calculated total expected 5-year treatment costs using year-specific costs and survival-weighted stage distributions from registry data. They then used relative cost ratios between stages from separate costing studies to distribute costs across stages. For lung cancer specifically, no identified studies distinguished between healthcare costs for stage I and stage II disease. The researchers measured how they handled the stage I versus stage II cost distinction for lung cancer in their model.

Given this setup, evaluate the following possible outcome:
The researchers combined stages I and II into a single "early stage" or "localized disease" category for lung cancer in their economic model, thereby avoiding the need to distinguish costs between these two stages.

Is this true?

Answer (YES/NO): NO